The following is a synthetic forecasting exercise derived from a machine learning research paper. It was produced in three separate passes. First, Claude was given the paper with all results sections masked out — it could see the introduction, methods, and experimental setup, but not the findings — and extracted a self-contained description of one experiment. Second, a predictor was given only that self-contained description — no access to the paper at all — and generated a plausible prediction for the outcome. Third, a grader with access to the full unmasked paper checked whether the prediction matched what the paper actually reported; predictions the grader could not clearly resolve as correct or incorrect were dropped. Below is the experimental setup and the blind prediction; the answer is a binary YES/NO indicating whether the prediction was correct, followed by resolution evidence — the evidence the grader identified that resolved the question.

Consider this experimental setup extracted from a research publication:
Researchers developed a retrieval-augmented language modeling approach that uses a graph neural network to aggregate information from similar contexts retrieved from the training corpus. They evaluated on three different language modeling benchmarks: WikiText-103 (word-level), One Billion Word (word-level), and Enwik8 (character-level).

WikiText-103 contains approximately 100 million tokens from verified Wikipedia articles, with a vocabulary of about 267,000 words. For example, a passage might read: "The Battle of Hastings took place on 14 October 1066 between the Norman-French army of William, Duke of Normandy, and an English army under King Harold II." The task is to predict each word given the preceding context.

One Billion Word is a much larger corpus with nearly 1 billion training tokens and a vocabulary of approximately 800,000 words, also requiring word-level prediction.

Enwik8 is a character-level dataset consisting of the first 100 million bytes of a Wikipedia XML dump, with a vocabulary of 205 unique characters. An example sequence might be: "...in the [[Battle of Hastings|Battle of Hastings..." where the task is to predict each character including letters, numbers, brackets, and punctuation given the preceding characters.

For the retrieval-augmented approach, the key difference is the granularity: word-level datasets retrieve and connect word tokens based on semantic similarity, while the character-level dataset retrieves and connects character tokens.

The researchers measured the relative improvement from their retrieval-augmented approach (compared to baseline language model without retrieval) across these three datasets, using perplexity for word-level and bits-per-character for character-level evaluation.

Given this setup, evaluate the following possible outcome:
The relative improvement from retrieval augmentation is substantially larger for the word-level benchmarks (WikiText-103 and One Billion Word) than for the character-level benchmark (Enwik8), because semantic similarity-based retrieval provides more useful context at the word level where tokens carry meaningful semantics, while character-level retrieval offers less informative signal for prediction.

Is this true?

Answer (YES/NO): NO